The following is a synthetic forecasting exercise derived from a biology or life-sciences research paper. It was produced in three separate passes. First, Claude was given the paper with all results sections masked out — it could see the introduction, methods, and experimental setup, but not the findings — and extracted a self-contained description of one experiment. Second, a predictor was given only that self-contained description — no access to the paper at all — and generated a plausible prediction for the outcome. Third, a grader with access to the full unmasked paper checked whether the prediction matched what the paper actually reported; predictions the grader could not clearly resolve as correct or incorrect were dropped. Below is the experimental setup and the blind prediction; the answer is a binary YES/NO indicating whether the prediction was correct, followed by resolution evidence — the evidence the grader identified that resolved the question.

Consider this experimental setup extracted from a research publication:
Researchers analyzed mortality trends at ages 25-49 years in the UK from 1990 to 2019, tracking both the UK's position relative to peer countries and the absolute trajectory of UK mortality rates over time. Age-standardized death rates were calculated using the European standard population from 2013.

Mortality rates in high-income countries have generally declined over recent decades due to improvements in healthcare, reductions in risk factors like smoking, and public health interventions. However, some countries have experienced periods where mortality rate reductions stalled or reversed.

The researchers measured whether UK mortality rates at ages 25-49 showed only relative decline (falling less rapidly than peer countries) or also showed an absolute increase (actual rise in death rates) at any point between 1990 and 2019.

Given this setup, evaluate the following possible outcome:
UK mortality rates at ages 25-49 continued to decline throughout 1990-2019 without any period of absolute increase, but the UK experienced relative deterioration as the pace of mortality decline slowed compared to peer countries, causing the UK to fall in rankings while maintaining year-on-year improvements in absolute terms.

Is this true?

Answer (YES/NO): NO